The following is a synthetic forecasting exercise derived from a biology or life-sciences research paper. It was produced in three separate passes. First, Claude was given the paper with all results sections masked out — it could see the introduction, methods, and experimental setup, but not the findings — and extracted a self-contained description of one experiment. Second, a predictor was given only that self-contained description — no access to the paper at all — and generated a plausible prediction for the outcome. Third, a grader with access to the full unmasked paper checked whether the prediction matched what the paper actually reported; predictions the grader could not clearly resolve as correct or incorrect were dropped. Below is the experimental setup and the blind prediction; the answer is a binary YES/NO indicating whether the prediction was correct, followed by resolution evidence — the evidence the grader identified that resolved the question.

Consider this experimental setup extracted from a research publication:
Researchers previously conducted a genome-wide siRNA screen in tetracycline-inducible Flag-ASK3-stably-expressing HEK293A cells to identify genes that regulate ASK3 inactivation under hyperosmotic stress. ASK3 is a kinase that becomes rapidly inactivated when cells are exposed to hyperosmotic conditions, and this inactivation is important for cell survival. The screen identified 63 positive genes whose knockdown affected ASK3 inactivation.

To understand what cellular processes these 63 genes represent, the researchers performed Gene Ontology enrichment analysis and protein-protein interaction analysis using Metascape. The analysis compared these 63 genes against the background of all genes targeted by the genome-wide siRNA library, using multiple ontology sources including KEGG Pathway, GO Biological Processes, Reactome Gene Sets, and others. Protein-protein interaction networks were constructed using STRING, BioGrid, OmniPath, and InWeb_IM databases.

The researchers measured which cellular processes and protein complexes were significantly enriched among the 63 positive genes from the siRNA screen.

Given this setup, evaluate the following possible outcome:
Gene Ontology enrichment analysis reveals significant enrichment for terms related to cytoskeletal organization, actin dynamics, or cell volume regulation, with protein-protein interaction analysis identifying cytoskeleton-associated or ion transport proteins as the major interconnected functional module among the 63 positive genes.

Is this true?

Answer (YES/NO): NO